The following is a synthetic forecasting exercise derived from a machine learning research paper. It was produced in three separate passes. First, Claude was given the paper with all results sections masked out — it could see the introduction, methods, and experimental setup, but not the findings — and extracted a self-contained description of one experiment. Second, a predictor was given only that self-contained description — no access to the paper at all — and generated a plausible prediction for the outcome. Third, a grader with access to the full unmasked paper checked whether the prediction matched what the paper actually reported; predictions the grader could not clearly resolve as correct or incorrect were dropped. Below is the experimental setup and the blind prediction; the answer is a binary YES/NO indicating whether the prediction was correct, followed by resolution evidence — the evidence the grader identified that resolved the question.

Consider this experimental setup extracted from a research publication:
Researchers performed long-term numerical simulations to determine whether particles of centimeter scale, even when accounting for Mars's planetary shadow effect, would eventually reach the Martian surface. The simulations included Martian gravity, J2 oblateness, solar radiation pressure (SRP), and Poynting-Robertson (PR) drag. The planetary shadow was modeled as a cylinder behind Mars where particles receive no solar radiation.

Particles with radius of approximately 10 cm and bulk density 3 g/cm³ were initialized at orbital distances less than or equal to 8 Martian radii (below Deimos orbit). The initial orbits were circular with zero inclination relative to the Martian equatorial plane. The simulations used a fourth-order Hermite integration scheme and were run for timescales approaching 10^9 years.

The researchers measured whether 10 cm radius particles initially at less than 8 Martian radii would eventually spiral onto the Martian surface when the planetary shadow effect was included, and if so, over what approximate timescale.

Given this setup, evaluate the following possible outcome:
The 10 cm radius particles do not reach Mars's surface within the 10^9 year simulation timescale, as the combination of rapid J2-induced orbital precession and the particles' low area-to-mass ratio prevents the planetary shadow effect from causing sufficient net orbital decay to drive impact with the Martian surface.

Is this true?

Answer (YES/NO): NO